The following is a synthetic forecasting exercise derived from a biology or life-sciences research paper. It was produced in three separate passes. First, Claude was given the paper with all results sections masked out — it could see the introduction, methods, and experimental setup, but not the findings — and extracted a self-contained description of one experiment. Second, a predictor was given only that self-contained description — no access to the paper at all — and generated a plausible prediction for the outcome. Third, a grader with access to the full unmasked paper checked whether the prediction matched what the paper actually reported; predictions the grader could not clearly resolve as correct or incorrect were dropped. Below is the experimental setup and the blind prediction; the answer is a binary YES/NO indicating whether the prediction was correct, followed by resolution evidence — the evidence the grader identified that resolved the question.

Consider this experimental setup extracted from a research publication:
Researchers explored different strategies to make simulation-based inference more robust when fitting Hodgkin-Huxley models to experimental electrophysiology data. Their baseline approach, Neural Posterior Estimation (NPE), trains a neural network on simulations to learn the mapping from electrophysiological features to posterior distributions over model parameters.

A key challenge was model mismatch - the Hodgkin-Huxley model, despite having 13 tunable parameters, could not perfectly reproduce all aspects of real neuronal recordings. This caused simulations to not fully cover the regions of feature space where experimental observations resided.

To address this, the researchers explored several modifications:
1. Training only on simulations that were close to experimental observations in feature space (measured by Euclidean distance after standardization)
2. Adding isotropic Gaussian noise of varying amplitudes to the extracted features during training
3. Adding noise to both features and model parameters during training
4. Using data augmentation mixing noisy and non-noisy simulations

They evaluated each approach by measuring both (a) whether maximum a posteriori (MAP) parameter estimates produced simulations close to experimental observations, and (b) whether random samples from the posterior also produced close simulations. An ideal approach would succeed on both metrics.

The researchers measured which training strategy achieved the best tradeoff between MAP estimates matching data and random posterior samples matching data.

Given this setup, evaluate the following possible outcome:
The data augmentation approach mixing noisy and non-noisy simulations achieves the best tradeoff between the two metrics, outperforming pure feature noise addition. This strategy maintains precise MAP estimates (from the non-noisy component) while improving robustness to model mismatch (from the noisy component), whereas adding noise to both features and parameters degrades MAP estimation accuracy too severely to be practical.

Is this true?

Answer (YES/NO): NO